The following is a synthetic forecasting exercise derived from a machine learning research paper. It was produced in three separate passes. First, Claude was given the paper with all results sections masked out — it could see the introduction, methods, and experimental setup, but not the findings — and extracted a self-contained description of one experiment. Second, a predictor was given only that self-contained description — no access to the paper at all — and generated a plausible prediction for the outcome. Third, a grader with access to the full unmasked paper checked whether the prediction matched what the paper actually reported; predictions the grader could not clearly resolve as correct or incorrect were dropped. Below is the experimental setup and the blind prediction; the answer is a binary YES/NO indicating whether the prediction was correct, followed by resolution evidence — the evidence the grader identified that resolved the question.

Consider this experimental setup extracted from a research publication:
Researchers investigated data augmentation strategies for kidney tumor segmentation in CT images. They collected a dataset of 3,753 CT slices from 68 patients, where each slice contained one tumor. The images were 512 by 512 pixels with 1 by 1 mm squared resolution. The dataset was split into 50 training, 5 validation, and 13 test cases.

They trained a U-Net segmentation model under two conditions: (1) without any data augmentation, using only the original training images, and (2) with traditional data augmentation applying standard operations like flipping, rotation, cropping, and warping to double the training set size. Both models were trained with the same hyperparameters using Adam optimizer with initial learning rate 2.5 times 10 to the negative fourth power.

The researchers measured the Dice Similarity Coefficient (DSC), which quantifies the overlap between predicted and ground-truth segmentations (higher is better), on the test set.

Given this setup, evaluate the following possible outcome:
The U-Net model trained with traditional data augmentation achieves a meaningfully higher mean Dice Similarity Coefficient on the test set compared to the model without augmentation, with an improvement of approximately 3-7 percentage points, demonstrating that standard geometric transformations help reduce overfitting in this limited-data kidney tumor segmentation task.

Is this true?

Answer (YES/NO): NO